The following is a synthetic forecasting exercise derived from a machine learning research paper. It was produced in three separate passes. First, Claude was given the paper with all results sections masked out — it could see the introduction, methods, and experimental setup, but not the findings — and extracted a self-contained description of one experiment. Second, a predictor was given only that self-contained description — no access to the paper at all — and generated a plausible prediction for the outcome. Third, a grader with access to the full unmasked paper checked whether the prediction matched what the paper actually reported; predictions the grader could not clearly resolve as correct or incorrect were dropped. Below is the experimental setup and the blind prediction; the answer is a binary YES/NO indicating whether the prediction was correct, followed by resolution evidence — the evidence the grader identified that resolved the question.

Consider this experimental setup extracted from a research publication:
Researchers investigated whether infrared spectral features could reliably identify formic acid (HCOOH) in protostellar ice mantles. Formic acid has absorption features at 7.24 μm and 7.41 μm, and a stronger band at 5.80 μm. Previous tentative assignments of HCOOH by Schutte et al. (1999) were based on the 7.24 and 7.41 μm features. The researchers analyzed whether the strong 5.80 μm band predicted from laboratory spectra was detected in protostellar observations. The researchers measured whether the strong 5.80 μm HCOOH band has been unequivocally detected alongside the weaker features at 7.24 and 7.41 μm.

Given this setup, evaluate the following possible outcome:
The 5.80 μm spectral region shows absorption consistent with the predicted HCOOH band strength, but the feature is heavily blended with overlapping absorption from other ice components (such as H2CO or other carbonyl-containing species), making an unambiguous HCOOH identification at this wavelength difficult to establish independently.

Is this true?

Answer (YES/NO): NO